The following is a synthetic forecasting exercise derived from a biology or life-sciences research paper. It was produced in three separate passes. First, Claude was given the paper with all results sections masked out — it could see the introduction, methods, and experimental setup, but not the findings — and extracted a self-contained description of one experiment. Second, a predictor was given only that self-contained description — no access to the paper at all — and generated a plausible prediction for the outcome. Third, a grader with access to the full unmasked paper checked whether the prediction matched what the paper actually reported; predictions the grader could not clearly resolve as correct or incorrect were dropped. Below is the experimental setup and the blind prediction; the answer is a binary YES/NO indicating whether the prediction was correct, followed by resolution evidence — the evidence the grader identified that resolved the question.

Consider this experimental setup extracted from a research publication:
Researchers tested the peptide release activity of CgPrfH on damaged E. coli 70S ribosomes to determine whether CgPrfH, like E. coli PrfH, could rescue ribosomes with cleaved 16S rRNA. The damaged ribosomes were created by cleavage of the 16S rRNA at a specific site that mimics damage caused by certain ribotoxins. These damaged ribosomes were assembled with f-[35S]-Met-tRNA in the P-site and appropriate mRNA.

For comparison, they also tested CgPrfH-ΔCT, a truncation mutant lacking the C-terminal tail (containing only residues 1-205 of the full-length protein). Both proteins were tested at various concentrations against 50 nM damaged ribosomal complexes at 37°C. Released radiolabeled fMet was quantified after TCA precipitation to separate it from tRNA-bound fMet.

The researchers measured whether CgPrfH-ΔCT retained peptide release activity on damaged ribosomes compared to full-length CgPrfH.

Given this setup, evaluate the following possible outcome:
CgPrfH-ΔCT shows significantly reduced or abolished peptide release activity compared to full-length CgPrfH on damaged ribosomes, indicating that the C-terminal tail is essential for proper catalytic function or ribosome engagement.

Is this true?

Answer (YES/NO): NO